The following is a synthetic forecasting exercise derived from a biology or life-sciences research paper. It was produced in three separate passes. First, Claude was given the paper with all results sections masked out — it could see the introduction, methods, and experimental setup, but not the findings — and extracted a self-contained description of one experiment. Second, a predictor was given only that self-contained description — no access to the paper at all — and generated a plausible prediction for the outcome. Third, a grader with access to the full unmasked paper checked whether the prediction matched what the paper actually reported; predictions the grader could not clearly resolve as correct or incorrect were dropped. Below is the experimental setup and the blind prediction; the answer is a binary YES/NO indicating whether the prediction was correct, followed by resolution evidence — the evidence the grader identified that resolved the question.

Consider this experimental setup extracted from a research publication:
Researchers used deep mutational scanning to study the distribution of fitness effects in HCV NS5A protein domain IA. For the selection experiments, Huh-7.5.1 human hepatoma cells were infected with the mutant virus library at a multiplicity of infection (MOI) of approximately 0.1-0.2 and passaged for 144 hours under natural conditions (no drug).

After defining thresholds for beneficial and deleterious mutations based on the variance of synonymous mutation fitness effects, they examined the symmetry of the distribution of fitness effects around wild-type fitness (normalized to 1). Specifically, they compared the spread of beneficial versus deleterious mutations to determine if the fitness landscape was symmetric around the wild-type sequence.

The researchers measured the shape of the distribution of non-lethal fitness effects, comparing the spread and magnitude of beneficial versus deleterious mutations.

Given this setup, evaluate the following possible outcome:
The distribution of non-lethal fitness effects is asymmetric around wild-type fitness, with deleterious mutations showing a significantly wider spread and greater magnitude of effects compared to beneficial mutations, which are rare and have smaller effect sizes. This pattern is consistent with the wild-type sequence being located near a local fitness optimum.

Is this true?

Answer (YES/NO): YES